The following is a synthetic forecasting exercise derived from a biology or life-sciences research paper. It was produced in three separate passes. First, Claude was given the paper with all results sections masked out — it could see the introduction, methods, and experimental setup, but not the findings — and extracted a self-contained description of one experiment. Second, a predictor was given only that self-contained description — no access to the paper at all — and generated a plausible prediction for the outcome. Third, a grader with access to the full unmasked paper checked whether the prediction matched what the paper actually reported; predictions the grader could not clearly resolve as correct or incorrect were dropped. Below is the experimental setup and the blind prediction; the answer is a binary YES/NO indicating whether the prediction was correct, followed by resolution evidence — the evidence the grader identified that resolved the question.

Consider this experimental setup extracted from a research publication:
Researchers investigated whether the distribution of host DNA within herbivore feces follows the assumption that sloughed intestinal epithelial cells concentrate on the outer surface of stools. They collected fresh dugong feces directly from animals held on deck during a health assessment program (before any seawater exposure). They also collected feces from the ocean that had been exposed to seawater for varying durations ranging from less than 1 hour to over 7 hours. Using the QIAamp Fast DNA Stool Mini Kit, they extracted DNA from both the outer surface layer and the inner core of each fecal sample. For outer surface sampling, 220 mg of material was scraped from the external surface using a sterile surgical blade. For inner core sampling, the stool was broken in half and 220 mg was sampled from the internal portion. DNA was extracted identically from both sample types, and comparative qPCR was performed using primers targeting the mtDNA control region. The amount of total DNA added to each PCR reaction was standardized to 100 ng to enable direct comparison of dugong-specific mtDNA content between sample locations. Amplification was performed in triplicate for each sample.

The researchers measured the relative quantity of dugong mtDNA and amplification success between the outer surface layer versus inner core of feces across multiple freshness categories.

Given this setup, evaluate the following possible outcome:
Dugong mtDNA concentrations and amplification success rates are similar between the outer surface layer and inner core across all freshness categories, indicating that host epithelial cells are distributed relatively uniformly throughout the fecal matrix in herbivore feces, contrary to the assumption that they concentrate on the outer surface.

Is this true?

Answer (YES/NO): YES